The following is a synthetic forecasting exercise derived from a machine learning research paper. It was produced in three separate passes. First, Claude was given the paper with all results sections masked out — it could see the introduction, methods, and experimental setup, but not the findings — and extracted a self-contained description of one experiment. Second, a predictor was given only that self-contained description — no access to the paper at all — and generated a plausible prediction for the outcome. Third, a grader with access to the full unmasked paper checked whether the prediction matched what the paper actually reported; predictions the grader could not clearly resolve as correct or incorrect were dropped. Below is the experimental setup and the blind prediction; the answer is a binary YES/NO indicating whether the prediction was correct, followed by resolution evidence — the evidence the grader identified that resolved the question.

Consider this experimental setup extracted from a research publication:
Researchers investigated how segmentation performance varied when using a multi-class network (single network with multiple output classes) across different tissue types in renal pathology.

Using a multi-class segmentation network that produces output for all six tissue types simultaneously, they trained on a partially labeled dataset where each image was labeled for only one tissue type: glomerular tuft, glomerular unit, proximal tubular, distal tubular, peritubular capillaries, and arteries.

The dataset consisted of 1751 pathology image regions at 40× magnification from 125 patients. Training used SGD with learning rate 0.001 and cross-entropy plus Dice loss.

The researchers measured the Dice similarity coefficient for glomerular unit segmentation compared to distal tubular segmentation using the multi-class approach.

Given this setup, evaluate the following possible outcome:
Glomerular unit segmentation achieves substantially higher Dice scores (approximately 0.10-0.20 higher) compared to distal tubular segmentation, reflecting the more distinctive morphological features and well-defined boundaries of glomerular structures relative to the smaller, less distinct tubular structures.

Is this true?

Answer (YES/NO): NO